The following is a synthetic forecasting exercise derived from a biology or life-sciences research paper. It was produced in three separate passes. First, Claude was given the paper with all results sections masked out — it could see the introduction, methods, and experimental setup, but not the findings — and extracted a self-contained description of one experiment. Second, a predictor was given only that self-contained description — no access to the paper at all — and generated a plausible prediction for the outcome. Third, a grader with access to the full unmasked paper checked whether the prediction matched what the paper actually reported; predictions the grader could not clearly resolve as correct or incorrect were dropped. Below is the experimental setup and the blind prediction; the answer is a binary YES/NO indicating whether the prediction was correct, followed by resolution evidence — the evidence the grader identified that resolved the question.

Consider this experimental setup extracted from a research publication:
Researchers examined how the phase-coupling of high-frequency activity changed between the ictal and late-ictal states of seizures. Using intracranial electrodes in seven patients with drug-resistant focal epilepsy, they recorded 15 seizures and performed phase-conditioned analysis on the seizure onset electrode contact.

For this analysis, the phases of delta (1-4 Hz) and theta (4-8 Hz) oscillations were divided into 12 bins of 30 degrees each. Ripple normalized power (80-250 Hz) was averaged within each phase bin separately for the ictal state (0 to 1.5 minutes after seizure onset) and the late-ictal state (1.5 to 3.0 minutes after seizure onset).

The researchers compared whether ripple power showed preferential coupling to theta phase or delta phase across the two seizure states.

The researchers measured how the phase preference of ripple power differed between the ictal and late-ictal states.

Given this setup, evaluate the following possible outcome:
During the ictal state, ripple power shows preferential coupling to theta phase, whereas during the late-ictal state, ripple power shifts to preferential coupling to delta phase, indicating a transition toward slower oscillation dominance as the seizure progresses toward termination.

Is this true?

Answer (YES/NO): YES